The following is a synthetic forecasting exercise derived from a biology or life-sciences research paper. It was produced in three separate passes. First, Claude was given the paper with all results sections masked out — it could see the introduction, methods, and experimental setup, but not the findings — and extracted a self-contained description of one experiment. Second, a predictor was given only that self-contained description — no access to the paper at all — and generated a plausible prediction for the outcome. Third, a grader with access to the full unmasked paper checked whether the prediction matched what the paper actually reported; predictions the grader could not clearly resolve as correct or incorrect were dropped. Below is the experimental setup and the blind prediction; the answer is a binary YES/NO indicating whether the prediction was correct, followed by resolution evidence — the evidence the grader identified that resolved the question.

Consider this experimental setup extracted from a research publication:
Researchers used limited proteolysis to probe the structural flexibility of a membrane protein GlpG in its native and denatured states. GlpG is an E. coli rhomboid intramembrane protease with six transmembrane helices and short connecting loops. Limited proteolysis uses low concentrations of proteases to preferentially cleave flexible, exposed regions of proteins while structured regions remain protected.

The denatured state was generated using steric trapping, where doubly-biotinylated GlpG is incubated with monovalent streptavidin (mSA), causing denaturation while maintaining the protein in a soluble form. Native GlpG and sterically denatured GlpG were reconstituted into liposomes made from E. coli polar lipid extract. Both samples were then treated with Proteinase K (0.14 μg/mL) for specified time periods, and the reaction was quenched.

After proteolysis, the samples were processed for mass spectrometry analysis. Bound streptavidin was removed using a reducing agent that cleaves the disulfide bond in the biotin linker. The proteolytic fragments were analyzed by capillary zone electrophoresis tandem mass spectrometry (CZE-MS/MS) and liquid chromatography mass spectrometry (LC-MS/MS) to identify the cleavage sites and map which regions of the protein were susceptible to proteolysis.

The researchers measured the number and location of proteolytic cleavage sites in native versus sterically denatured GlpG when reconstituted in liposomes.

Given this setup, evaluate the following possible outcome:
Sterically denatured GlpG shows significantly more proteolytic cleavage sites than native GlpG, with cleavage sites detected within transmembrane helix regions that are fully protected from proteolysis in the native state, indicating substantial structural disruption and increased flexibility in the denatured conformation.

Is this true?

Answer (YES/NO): NO